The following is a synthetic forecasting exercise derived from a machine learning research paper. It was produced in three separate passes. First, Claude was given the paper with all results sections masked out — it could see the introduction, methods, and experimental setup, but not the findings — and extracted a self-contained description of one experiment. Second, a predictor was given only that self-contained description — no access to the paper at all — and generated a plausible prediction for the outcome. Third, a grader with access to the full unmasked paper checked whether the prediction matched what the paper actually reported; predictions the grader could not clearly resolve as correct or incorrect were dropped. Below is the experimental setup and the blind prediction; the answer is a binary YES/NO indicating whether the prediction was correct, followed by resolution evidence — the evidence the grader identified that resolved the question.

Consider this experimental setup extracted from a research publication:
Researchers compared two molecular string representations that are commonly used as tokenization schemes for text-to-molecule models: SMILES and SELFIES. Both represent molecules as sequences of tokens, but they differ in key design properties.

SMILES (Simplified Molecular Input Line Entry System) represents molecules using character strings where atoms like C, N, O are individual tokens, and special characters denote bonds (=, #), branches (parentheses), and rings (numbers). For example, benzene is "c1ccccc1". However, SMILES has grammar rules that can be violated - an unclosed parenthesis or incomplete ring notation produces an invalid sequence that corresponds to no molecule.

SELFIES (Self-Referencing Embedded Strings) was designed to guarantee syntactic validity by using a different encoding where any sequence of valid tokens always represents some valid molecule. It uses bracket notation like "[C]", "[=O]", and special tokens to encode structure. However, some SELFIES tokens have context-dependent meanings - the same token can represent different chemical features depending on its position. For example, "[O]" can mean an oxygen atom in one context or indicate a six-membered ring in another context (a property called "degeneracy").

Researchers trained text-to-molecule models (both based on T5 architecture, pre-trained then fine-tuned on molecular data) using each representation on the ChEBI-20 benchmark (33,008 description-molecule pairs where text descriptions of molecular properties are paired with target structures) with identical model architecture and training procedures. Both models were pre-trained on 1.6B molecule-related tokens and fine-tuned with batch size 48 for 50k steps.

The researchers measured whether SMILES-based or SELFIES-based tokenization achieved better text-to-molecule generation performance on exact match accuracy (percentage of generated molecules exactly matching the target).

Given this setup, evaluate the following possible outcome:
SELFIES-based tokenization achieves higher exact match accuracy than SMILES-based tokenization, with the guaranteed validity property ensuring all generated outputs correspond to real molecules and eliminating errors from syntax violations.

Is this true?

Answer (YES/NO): YES